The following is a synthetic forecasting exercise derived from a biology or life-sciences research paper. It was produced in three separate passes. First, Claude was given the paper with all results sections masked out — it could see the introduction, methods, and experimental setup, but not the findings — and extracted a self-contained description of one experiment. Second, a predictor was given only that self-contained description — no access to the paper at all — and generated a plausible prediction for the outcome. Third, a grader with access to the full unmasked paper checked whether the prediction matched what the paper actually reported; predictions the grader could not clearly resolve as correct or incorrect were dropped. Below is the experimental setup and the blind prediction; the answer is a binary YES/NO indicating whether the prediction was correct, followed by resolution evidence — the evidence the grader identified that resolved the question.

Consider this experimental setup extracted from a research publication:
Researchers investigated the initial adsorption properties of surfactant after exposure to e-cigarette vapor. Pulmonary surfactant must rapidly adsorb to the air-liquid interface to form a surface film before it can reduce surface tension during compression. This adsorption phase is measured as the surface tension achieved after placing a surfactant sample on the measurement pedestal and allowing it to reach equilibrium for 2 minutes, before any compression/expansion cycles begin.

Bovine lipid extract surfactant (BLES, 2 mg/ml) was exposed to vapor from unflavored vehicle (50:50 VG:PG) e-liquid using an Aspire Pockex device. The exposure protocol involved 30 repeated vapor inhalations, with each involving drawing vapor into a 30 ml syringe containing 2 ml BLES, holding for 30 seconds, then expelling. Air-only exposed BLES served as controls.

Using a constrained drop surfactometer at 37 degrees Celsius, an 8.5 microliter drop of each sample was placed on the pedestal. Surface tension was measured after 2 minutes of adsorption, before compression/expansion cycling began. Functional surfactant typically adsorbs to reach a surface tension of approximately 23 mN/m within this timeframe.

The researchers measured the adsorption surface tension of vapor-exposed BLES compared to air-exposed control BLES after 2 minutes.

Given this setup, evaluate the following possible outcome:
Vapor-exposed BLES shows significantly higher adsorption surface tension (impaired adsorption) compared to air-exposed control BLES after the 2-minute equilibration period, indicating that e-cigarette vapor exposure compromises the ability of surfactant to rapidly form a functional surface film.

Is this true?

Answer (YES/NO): NO